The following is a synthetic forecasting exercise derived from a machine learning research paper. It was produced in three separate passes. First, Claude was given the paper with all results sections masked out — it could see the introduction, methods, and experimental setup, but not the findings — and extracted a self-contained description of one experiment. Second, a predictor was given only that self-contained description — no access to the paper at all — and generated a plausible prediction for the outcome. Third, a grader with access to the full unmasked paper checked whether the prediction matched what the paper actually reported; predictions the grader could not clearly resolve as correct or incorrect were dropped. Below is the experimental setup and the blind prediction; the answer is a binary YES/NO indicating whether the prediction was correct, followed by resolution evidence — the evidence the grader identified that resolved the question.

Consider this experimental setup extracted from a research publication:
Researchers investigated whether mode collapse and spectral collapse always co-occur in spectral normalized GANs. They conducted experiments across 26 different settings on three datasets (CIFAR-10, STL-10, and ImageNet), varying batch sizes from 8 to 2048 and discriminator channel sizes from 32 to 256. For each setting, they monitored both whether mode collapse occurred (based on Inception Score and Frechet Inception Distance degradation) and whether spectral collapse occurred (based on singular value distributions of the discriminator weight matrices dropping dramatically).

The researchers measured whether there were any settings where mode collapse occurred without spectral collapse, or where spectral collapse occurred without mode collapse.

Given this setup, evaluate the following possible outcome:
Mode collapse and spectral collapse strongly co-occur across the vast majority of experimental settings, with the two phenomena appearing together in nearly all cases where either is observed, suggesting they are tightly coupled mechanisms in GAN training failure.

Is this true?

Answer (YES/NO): YES